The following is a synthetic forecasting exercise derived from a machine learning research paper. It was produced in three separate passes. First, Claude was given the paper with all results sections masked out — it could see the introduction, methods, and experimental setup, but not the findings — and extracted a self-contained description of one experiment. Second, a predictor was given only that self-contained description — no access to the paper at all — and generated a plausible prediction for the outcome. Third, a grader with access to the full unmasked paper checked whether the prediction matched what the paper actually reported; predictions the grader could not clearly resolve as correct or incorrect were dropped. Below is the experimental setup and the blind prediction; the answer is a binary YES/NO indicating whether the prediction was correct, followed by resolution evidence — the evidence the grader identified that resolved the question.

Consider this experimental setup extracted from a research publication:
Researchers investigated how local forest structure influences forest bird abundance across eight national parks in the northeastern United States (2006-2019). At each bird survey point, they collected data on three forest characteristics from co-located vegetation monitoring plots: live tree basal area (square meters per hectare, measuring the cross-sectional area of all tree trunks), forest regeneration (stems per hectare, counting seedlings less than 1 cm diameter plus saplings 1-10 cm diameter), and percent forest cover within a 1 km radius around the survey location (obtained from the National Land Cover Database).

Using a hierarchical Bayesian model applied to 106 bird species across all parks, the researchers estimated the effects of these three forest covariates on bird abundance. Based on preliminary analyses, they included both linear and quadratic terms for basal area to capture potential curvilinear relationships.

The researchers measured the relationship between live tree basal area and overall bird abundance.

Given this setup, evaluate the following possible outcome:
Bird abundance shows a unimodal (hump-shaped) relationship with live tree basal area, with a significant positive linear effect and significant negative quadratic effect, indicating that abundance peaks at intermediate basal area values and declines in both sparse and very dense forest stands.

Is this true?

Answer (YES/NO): NO